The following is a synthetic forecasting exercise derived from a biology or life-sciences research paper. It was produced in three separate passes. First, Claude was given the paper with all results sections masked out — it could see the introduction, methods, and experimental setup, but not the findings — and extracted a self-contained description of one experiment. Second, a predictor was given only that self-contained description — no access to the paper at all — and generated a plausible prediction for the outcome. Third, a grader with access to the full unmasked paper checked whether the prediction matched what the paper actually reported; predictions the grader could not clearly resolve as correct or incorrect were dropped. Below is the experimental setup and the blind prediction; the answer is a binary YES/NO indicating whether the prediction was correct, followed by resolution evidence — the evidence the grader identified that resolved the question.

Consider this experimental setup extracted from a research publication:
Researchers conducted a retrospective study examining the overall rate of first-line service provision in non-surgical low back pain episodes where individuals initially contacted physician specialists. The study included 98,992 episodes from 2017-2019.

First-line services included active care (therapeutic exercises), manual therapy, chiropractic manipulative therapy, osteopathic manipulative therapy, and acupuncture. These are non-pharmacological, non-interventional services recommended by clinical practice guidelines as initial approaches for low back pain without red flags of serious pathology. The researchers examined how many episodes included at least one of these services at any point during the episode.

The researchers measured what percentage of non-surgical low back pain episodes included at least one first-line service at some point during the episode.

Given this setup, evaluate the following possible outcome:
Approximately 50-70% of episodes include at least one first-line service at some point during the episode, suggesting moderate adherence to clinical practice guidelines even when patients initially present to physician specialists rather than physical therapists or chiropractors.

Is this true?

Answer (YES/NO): NO